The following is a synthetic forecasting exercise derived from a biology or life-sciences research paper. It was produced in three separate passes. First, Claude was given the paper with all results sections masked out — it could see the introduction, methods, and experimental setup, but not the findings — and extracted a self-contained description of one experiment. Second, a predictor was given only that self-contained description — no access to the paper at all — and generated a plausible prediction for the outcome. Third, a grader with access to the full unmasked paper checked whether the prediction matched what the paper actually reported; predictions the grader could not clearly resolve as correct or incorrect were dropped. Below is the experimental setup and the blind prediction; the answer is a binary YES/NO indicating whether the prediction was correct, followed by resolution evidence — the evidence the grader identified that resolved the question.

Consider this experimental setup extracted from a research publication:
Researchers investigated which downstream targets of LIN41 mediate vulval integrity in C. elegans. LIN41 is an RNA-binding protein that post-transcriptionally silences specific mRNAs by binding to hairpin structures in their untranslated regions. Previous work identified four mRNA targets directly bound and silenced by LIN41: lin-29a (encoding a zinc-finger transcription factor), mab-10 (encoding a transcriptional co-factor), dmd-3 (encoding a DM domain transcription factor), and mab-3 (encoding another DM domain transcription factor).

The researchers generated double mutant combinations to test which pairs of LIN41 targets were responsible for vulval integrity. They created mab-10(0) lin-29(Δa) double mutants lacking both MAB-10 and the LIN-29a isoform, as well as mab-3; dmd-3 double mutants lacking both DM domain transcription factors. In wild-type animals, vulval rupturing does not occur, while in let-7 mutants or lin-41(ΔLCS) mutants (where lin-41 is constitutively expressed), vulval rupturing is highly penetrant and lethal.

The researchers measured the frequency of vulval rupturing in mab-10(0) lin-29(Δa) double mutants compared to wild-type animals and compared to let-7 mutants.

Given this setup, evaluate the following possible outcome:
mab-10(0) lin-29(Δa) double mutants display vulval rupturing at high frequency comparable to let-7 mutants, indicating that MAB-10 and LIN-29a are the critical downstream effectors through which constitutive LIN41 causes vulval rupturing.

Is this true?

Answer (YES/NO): NO